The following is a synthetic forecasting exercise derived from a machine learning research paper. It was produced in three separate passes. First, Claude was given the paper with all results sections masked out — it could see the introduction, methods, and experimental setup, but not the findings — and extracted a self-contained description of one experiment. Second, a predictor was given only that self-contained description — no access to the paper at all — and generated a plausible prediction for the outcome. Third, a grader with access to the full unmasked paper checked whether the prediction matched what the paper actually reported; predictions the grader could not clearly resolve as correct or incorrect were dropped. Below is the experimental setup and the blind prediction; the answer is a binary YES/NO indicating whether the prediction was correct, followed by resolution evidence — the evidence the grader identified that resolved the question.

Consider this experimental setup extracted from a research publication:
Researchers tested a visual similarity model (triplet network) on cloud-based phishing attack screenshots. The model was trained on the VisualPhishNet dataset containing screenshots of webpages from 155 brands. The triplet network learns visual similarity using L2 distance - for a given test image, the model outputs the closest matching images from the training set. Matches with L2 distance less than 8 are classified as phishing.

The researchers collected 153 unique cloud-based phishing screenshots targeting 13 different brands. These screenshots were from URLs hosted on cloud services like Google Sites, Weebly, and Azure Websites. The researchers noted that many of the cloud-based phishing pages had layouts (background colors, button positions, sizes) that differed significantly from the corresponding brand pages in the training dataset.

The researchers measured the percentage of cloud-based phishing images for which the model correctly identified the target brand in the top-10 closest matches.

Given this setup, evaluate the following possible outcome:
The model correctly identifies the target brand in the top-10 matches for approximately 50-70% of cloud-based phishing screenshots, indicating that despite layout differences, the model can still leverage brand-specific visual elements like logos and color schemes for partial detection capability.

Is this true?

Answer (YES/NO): NO